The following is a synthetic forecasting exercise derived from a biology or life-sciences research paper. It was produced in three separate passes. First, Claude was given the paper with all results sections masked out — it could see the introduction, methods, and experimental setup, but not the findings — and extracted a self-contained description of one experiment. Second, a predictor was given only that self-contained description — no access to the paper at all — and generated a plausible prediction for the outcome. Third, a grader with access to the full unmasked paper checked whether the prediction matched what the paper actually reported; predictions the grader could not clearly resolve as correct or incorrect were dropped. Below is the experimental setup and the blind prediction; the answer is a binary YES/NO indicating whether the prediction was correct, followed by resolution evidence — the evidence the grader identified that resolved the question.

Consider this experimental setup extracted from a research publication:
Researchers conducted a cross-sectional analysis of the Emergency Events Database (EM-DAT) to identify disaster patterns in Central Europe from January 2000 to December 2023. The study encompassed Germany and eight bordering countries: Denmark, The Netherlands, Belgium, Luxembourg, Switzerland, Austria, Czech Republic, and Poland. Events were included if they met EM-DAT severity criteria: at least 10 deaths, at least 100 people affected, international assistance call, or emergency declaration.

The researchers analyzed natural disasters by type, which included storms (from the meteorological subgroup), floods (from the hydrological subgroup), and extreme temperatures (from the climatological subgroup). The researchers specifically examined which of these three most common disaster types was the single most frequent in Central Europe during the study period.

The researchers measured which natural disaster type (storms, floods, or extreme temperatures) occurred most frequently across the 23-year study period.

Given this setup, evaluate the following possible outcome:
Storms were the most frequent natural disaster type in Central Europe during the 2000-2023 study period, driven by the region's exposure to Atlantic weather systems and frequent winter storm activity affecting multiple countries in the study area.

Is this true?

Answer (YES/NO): YES